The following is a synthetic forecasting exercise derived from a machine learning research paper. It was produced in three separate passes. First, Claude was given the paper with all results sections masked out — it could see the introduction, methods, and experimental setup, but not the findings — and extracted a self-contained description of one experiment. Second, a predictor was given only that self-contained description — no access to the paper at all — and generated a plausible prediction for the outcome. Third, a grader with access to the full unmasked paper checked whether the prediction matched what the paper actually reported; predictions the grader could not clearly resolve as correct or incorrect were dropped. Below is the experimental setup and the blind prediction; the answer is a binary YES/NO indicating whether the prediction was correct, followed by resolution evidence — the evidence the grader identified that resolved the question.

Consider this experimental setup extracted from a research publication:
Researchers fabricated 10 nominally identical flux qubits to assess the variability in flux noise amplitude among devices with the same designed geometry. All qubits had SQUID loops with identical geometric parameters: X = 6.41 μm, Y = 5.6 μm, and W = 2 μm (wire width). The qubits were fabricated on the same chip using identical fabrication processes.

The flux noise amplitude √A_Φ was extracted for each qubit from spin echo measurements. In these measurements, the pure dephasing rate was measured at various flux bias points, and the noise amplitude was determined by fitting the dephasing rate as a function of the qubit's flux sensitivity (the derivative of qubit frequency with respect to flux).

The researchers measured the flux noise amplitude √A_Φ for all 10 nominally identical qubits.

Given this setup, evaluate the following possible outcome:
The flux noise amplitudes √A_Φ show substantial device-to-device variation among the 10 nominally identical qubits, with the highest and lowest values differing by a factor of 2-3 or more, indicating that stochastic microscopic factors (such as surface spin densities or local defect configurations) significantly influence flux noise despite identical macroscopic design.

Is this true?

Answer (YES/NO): NO